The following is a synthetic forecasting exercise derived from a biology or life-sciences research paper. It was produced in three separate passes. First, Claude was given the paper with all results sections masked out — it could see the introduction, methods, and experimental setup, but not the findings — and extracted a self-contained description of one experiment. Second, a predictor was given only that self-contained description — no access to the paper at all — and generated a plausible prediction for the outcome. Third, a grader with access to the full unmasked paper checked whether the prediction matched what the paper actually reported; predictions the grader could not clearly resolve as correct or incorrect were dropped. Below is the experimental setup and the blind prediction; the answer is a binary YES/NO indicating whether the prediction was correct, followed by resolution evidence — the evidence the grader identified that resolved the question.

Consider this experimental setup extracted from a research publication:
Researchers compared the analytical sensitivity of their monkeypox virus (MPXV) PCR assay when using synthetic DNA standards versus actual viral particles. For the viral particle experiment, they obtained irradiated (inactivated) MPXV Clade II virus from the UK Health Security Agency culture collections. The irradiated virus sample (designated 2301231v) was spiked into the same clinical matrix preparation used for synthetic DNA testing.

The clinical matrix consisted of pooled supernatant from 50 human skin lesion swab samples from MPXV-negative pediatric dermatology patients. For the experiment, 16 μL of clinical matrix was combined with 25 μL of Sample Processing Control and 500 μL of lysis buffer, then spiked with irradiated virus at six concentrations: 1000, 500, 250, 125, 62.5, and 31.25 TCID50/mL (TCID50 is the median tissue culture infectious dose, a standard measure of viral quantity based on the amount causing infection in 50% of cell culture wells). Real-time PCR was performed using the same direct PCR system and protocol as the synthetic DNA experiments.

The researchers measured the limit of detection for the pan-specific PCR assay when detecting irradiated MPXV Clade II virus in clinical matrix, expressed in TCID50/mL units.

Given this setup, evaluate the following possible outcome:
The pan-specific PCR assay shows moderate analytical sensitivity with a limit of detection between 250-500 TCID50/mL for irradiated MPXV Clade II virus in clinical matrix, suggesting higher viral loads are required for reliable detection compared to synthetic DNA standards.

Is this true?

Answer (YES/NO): YES